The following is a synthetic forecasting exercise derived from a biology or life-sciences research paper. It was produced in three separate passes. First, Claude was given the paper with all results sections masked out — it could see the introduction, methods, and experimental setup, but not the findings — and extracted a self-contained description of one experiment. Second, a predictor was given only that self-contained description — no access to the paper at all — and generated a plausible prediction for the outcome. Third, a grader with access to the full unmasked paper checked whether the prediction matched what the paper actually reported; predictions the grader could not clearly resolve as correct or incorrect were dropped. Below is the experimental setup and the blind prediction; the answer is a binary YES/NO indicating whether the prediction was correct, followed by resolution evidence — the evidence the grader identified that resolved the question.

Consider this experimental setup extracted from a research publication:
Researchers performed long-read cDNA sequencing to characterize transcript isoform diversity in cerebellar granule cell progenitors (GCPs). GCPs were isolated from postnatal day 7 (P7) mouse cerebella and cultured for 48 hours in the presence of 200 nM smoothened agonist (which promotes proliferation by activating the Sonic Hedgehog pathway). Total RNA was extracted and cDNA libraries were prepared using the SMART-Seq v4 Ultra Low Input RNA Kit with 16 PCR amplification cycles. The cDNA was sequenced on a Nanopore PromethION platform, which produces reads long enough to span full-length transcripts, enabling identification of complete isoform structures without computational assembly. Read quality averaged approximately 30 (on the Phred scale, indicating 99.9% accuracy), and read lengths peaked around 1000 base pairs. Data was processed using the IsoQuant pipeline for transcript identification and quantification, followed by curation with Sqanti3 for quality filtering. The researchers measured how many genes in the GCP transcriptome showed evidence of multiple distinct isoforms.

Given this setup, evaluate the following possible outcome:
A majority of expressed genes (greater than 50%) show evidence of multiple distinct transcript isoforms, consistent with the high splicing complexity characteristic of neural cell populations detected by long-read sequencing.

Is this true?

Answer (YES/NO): YES